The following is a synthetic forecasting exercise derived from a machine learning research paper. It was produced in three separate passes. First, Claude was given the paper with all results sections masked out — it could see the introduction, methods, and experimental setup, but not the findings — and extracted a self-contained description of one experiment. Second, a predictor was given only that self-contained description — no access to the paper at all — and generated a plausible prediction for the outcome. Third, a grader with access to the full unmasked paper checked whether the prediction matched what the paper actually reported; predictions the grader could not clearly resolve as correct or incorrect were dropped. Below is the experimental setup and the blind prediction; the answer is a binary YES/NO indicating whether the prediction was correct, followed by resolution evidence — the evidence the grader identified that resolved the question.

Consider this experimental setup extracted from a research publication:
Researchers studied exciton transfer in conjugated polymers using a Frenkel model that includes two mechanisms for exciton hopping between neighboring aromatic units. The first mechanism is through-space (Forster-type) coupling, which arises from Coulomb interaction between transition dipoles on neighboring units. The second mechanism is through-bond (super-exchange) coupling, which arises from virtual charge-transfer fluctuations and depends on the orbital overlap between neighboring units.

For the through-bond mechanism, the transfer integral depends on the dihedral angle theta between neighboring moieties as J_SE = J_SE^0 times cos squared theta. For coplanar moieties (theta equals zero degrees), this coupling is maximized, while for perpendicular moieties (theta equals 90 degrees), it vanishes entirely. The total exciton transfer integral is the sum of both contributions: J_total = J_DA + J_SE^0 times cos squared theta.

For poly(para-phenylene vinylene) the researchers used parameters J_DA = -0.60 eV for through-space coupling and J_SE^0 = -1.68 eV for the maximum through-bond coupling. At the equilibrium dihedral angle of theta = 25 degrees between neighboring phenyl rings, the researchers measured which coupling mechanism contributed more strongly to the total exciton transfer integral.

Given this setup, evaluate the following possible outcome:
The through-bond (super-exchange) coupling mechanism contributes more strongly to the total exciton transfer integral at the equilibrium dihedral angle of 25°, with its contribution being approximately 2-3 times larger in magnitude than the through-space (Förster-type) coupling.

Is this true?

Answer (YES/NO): YES